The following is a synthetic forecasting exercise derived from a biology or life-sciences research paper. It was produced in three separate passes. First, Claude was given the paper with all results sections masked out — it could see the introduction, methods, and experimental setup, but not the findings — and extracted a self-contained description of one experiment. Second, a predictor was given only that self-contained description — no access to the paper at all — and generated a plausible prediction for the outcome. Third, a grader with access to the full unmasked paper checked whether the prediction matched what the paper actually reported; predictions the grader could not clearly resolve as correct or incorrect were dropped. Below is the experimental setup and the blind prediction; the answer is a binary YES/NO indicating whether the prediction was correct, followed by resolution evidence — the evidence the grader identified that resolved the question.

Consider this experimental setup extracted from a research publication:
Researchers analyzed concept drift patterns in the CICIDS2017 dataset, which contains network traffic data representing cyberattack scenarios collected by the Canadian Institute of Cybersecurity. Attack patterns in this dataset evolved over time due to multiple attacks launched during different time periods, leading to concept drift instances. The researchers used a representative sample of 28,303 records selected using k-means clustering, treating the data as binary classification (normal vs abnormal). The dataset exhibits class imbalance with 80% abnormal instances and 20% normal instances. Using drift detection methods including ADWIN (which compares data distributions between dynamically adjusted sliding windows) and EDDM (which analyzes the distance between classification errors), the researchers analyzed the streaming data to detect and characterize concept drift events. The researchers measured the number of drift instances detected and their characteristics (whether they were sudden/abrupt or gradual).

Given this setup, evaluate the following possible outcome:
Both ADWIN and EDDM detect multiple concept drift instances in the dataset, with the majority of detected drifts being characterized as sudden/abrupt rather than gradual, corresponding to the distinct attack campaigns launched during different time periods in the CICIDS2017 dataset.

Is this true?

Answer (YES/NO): NO